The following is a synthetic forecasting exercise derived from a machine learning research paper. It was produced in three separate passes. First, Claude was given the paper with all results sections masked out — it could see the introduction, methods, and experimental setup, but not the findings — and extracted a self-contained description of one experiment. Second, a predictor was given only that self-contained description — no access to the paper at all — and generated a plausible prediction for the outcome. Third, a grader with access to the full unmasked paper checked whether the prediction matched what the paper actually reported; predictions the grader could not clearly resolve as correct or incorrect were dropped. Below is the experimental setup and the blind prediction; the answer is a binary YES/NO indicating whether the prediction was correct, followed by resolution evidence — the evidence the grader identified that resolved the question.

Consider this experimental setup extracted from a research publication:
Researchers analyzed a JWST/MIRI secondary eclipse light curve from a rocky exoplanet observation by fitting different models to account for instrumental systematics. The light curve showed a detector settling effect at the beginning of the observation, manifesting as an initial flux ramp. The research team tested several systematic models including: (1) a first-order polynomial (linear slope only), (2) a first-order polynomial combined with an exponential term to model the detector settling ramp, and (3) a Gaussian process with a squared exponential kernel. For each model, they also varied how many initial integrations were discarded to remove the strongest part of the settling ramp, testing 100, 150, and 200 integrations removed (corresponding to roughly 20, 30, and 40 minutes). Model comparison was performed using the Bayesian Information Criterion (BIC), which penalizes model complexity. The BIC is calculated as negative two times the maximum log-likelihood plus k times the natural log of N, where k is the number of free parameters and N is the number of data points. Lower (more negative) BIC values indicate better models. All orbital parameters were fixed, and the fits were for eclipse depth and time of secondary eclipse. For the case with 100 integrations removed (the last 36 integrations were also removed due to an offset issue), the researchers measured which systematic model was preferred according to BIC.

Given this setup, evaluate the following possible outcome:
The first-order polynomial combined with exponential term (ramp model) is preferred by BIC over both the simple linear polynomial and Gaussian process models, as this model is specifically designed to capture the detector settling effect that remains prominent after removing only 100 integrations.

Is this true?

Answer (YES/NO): NO